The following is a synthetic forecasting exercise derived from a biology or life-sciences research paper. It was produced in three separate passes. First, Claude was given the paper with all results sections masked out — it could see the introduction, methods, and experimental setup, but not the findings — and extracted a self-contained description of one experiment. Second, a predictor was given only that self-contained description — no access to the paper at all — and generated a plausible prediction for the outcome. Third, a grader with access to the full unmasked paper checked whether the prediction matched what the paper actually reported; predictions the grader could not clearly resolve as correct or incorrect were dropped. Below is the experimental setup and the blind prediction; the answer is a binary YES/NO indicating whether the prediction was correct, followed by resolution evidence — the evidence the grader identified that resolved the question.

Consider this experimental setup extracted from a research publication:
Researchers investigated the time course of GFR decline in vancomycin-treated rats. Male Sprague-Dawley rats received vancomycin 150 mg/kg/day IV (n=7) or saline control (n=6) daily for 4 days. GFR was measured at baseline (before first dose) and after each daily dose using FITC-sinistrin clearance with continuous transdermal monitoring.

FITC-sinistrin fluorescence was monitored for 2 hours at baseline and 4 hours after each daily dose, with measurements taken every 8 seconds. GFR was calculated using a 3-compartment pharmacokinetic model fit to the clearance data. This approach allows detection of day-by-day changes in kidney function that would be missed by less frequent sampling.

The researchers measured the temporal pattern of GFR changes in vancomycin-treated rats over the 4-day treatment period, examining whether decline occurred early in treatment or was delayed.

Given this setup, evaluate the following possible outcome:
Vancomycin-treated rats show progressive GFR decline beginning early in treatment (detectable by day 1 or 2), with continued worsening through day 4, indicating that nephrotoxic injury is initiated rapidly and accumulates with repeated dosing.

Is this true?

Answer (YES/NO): YES